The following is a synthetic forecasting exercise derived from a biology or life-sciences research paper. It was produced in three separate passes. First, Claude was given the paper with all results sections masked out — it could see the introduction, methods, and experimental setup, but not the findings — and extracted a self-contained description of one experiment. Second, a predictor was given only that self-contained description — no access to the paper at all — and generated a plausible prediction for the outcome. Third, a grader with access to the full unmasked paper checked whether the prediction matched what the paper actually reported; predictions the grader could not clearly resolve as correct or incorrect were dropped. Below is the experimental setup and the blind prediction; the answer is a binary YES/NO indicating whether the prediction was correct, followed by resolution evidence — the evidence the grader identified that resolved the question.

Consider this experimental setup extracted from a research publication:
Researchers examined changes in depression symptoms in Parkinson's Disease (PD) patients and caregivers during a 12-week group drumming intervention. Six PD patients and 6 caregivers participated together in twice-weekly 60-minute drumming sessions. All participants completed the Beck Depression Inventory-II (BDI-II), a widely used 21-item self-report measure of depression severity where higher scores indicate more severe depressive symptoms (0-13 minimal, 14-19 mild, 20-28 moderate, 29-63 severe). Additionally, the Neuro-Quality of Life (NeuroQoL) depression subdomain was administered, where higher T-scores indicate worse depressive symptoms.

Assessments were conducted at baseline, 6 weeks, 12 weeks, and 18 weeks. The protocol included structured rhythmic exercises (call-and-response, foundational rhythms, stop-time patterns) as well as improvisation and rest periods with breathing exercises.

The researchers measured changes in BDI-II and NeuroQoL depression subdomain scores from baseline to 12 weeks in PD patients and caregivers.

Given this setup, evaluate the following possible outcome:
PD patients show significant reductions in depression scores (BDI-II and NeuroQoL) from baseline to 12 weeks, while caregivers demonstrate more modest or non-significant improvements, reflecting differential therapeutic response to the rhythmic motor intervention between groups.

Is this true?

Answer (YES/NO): NO